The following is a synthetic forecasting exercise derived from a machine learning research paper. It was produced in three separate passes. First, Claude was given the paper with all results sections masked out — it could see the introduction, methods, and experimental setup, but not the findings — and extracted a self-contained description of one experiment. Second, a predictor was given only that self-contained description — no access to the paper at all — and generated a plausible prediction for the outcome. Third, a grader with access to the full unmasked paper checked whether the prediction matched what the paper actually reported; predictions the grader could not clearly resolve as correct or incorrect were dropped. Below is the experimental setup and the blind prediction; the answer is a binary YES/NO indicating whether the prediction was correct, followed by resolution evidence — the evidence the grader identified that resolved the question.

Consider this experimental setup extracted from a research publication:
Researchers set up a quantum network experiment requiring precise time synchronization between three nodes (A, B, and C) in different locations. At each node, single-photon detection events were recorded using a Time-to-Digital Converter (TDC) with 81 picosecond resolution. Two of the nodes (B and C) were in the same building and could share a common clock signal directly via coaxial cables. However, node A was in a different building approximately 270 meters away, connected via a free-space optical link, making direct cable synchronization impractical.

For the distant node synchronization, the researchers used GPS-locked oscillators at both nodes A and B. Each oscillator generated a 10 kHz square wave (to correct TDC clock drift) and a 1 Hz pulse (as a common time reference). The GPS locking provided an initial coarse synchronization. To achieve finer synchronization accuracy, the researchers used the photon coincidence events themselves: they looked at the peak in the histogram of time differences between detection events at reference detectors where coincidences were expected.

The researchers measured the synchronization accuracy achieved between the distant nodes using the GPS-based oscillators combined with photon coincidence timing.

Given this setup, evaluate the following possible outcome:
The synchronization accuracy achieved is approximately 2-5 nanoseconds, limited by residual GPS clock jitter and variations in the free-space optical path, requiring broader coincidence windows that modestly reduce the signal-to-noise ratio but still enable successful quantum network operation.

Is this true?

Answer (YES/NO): NO